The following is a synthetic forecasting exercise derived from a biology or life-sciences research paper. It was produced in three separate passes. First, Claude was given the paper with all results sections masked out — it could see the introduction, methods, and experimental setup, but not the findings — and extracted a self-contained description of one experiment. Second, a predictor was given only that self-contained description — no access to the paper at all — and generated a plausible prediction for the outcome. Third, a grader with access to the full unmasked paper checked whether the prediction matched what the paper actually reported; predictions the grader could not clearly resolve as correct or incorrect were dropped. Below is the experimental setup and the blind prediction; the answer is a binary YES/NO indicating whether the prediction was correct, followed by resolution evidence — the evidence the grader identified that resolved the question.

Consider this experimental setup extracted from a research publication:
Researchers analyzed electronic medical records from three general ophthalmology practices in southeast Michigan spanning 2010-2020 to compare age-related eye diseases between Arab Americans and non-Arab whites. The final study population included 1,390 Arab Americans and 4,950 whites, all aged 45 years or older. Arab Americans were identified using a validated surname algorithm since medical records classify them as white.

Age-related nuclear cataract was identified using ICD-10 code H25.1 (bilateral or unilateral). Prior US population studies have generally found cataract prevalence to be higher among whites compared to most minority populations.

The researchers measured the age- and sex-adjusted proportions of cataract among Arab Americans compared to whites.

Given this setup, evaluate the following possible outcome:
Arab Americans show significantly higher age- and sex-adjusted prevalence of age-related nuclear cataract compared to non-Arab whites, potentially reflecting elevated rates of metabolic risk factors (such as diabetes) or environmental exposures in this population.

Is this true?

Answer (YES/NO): YES